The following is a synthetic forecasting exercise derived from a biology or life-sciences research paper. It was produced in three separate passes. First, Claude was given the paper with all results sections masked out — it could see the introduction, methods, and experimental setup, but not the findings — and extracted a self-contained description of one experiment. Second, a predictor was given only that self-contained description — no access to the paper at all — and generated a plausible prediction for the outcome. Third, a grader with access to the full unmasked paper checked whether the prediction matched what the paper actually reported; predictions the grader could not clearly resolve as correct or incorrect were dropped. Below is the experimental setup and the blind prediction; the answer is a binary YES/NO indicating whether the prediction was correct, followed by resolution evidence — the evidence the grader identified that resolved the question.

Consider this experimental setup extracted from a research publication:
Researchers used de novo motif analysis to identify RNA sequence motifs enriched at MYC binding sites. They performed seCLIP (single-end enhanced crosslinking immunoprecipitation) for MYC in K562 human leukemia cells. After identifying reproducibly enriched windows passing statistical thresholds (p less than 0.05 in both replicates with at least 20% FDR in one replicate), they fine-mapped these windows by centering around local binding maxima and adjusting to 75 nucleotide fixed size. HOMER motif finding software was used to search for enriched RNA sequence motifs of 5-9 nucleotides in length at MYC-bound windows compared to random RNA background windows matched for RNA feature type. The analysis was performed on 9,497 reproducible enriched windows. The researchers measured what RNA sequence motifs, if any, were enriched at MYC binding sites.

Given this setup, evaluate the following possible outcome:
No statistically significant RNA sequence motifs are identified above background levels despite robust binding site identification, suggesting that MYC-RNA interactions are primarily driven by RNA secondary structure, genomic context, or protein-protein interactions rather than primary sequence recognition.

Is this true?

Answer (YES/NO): NO